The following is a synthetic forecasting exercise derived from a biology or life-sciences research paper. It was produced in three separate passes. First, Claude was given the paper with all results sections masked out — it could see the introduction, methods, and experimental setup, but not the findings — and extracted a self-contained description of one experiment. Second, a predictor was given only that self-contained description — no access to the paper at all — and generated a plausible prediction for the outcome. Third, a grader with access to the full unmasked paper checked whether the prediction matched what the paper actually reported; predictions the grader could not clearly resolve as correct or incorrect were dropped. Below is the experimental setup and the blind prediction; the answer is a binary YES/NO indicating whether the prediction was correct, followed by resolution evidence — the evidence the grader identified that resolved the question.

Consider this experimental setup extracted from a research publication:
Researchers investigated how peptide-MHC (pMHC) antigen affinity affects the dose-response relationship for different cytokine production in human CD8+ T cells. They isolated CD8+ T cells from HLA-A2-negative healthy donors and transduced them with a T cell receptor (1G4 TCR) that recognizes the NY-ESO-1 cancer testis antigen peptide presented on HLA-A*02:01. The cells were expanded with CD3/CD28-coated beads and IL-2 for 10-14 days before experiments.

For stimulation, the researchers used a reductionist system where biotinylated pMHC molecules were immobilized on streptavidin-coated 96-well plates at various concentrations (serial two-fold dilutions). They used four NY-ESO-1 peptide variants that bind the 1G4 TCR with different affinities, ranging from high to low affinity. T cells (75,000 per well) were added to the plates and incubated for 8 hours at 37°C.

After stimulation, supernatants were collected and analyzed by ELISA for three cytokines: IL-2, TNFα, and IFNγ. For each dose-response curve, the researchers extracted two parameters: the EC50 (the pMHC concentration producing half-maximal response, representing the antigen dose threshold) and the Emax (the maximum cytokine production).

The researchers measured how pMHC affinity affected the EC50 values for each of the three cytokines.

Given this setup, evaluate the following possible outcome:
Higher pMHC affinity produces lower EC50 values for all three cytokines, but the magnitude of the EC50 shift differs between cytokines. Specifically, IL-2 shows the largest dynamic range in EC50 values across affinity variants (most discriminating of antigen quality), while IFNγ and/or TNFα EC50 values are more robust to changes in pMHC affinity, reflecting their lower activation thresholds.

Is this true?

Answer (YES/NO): NO